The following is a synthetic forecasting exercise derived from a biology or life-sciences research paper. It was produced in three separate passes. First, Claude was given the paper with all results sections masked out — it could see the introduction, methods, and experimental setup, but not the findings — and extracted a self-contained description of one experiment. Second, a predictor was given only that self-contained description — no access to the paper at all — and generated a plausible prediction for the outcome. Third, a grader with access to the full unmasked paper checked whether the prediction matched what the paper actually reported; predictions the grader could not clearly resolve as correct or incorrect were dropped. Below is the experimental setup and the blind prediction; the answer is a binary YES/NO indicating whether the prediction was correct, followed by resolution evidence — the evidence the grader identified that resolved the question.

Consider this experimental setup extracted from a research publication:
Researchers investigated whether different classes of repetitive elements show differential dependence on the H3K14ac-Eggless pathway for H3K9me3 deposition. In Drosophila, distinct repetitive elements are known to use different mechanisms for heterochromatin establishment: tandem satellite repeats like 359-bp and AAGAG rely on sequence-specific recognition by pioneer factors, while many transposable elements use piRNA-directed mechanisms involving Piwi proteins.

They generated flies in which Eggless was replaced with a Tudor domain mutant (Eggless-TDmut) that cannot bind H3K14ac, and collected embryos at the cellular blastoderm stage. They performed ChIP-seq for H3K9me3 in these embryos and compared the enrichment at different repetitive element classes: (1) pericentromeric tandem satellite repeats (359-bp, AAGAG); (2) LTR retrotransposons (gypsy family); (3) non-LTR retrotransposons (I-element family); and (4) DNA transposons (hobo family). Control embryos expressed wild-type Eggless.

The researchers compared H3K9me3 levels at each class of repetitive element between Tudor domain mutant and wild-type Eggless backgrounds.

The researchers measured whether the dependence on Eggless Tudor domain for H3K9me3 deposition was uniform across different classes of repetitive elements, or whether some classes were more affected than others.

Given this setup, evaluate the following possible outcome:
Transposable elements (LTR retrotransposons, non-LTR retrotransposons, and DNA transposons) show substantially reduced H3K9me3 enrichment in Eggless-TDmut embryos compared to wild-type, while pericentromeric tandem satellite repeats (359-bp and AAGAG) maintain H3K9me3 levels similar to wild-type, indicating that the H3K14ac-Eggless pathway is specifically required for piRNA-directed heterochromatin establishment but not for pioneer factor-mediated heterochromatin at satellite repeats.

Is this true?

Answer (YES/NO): NO